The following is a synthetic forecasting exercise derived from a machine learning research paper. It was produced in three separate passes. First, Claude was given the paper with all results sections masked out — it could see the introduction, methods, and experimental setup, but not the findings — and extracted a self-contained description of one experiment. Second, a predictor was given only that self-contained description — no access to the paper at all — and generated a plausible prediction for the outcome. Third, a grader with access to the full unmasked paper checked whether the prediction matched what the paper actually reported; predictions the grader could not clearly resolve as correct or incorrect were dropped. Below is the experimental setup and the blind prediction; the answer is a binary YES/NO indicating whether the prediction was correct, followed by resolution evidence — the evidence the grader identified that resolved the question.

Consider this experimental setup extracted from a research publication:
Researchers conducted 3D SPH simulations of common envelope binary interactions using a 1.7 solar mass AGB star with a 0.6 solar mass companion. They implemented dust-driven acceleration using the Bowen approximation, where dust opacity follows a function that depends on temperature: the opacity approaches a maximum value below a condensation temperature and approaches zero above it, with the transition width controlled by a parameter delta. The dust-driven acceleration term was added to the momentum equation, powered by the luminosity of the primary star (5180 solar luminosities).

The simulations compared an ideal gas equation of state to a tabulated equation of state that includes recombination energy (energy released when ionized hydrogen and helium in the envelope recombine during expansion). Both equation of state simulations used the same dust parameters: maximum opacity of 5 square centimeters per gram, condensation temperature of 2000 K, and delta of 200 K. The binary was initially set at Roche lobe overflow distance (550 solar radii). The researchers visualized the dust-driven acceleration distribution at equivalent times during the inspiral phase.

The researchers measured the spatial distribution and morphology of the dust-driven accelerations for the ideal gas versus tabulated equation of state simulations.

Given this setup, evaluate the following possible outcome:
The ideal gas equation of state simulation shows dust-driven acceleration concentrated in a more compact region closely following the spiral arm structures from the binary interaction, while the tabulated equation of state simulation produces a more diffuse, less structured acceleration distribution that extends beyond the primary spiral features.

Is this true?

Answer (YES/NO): NO